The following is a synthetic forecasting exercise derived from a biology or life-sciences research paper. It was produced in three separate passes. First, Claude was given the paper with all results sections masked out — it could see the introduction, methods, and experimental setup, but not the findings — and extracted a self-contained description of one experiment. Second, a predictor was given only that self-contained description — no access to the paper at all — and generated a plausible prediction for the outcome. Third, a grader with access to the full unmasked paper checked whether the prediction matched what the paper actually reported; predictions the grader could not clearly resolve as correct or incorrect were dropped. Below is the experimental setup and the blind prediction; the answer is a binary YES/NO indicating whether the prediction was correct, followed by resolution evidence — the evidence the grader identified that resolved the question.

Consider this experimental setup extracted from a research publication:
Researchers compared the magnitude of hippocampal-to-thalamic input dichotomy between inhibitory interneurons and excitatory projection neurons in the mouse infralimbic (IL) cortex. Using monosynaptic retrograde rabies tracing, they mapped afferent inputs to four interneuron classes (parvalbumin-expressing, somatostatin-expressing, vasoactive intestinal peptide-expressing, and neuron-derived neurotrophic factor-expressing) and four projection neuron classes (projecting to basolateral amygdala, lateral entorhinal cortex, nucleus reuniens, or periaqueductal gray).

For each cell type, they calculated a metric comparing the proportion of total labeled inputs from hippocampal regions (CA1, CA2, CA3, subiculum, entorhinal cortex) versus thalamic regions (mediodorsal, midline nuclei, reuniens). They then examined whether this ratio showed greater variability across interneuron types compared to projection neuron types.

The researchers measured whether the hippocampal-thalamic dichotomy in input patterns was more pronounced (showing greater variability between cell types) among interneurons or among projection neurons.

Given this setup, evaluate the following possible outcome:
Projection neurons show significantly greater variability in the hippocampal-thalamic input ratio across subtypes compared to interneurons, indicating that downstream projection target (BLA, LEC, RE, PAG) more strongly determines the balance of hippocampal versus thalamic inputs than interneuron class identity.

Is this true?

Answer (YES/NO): NO